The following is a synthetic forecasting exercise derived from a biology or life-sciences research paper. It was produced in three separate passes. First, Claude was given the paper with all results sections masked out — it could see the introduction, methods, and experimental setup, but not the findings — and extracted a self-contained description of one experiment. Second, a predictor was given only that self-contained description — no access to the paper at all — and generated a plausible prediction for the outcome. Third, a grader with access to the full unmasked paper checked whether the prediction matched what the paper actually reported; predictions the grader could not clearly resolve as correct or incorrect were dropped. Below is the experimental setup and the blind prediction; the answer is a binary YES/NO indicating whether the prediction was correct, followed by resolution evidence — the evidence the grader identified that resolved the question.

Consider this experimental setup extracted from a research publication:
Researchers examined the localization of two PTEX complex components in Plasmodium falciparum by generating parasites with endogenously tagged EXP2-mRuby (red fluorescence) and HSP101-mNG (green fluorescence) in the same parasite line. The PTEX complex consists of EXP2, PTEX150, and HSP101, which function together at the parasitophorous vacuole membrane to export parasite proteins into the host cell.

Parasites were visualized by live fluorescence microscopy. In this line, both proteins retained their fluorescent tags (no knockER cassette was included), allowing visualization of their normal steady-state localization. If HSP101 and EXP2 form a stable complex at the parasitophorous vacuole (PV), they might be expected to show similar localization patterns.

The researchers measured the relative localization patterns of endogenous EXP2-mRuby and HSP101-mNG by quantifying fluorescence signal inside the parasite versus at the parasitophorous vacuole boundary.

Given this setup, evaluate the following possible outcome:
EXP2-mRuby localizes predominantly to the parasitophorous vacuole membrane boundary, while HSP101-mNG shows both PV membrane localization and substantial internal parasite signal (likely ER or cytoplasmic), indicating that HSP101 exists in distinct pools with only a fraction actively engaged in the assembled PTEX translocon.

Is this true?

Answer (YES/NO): YES